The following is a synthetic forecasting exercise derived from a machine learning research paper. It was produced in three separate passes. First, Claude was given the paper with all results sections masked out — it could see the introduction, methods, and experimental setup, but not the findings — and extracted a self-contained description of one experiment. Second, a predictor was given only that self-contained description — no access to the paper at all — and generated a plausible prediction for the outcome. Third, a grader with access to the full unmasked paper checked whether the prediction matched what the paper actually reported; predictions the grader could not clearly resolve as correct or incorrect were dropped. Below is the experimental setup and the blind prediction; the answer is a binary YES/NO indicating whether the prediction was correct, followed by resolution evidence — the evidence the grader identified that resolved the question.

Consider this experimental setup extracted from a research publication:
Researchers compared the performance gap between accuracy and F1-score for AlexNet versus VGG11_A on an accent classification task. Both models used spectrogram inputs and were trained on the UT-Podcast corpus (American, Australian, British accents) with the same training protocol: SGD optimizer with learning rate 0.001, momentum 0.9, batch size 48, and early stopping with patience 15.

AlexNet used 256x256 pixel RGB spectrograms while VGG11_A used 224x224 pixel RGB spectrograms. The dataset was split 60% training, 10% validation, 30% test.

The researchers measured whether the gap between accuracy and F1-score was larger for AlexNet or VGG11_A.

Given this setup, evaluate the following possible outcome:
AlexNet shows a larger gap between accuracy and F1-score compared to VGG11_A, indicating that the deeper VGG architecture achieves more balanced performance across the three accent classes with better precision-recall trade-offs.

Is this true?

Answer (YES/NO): YES